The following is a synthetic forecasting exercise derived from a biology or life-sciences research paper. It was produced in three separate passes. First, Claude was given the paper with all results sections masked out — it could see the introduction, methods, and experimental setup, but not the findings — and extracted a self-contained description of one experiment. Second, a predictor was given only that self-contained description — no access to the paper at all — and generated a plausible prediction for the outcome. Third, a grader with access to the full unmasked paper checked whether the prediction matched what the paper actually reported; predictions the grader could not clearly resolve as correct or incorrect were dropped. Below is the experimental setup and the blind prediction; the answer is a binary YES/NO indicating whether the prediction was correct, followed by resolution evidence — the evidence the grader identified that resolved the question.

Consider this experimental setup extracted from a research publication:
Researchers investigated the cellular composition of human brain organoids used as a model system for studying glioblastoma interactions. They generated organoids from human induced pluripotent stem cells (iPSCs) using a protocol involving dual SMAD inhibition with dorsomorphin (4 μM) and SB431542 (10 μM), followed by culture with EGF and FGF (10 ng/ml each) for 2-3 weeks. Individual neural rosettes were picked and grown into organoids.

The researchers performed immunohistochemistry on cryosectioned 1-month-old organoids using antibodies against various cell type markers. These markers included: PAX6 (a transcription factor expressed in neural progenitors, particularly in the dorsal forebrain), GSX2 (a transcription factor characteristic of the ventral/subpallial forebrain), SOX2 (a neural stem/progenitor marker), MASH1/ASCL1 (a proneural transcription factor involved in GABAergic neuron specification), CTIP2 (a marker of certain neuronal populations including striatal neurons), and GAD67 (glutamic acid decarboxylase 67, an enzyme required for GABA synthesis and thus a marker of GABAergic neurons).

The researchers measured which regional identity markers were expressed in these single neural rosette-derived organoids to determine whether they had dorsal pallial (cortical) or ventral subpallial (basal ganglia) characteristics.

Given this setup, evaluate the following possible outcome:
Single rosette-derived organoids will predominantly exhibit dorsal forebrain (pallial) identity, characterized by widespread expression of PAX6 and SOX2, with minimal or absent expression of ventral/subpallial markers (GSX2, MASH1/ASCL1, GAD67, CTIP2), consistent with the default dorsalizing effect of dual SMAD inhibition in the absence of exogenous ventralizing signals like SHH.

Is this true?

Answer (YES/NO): NO